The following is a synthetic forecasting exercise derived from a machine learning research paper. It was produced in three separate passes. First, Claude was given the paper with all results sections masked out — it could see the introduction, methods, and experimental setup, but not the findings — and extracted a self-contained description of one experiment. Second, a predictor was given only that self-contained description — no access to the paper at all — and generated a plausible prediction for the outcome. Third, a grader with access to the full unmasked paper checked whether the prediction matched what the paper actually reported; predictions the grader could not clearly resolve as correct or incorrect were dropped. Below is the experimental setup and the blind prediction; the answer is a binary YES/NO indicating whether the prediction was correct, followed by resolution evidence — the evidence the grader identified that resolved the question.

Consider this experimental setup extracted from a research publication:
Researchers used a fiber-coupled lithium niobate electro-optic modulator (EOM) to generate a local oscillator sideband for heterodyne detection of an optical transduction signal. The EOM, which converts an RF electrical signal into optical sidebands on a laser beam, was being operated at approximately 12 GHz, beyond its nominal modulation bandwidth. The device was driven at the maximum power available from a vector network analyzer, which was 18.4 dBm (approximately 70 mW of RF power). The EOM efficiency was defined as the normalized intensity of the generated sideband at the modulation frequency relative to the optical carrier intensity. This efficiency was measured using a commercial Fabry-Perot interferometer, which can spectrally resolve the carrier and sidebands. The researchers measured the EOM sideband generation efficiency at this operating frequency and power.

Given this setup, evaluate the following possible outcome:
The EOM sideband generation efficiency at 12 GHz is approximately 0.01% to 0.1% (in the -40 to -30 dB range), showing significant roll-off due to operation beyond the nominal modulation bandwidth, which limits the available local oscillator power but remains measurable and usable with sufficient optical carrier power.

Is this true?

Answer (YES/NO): NO